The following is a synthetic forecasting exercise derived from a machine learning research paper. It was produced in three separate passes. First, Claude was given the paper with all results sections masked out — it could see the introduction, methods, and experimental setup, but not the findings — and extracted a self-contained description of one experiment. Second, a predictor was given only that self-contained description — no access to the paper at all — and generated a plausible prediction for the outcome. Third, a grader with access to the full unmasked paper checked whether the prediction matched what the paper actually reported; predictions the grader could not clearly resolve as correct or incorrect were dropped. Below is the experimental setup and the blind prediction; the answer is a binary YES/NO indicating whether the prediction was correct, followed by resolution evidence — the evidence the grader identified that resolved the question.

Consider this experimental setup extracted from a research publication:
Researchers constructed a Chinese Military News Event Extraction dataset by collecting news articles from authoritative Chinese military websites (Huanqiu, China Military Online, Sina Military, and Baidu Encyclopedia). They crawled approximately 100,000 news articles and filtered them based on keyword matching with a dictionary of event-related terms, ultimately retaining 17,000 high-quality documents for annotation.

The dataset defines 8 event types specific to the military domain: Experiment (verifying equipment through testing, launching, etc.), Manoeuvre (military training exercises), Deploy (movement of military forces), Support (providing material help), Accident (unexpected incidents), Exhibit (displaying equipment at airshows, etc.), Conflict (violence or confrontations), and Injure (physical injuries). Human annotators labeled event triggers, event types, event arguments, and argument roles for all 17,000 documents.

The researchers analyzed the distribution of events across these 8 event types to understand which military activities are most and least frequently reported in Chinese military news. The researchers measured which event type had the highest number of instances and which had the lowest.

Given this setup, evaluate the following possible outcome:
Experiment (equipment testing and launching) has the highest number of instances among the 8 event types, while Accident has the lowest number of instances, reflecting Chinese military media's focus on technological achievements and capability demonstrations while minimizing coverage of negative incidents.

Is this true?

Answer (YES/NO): NO